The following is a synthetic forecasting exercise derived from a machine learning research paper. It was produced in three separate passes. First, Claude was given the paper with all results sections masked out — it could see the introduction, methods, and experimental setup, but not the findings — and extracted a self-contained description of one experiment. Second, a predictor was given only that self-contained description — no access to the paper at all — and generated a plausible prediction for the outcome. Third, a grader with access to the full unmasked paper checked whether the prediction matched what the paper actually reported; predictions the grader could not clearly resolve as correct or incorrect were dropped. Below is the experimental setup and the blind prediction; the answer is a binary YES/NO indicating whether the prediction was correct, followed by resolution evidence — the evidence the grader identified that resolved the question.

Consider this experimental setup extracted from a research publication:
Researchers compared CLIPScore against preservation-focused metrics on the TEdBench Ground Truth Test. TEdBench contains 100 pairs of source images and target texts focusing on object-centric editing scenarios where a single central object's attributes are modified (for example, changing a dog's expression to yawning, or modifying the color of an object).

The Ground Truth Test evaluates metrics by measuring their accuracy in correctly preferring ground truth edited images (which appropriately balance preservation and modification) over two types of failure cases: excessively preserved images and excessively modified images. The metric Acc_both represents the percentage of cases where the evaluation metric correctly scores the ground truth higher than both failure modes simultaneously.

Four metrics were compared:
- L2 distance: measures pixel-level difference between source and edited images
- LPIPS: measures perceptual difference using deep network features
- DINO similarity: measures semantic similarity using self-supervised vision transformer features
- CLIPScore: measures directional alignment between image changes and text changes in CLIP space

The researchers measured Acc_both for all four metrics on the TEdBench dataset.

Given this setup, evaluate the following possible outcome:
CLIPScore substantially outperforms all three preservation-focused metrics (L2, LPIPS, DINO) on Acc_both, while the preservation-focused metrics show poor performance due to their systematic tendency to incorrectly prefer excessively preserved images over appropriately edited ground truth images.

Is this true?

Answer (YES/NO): NO